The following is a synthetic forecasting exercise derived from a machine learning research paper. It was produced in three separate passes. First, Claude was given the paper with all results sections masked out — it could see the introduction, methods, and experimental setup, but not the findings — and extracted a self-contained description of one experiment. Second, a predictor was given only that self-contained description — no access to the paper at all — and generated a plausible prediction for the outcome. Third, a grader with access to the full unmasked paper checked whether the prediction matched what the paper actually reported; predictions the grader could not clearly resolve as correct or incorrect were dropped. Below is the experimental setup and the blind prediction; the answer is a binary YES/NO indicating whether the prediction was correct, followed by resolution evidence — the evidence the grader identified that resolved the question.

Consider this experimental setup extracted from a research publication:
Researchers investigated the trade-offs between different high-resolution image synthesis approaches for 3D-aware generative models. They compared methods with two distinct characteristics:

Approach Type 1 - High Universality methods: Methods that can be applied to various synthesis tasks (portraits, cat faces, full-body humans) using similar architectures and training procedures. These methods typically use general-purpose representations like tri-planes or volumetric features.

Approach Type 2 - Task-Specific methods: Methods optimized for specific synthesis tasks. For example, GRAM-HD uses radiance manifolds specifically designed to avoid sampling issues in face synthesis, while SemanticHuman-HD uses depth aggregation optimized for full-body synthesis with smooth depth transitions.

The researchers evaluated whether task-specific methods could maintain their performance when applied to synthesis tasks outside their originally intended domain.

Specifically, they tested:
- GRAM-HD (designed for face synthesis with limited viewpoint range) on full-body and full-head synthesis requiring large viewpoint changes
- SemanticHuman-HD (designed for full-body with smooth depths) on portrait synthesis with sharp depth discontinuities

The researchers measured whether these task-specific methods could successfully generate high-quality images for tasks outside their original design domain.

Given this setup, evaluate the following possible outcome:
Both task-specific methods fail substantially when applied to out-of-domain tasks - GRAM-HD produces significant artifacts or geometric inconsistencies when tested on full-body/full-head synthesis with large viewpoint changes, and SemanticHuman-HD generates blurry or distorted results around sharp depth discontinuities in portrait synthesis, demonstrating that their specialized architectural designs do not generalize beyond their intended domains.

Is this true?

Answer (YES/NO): NO